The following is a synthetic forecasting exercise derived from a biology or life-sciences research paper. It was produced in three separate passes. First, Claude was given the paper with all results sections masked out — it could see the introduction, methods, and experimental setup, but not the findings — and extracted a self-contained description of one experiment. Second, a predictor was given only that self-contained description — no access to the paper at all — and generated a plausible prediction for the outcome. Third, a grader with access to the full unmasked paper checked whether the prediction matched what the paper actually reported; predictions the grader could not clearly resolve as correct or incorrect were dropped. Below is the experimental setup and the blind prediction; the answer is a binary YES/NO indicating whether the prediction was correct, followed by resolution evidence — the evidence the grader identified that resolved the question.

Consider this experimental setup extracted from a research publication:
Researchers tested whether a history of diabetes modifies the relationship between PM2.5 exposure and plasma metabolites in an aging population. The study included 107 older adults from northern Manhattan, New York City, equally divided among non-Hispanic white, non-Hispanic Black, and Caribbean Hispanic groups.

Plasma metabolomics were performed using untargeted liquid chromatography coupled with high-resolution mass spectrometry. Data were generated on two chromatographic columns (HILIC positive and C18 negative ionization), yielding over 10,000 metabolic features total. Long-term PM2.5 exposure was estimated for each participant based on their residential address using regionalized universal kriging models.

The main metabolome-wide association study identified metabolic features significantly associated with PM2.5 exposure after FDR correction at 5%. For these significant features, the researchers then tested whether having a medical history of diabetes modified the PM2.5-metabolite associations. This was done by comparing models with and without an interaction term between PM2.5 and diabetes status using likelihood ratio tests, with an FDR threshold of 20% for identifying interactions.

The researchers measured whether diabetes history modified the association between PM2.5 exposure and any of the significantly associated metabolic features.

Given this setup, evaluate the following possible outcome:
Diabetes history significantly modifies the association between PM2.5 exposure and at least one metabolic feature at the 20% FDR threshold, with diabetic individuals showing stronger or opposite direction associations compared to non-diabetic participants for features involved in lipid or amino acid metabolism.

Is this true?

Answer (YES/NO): NO